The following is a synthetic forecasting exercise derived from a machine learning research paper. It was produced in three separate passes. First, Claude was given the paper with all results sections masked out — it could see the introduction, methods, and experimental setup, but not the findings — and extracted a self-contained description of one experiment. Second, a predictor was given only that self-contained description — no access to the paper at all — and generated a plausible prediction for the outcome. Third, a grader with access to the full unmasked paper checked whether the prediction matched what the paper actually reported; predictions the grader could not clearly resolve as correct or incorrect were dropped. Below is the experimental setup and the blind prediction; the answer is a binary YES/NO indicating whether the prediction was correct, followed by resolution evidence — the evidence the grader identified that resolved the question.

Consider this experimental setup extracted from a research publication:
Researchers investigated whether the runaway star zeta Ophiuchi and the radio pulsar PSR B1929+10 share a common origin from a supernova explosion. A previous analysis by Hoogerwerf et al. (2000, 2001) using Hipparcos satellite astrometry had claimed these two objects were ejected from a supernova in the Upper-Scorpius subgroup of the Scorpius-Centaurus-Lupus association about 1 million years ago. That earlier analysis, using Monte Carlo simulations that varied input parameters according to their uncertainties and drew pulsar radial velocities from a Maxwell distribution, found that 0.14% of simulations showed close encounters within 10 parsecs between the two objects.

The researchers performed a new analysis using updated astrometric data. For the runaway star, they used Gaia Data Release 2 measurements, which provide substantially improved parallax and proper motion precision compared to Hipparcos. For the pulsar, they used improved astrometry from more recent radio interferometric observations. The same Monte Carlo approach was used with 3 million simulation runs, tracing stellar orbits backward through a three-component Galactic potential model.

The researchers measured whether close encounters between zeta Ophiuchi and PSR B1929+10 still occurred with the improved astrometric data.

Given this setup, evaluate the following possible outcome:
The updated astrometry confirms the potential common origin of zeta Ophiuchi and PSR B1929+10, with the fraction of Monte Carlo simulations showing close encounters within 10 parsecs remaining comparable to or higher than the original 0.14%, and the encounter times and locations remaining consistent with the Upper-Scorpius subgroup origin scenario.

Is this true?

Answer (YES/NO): NO